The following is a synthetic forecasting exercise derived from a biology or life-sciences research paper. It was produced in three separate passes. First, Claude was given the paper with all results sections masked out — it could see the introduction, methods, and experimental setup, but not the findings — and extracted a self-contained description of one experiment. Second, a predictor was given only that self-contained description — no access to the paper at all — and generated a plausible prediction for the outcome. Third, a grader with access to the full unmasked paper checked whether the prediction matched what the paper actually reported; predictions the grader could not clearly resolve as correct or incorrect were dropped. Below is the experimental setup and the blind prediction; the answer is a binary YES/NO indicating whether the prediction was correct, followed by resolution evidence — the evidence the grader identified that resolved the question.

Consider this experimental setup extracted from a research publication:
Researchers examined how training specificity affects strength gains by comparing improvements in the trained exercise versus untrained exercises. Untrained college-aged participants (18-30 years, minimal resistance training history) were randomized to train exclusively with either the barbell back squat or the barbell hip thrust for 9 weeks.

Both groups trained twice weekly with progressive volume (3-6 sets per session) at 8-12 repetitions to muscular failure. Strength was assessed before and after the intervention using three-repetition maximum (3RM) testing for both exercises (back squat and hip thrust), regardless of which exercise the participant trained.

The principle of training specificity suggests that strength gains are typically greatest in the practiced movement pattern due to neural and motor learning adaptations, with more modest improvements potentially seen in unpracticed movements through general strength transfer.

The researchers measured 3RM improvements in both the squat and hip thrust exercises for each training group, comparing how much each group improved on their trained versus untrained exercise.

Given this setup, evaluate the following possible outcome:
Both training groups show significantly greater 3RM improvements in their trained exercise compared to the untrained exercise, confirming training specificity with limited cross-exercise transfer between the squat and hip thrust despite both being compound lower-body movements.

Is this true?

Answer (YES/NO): YES